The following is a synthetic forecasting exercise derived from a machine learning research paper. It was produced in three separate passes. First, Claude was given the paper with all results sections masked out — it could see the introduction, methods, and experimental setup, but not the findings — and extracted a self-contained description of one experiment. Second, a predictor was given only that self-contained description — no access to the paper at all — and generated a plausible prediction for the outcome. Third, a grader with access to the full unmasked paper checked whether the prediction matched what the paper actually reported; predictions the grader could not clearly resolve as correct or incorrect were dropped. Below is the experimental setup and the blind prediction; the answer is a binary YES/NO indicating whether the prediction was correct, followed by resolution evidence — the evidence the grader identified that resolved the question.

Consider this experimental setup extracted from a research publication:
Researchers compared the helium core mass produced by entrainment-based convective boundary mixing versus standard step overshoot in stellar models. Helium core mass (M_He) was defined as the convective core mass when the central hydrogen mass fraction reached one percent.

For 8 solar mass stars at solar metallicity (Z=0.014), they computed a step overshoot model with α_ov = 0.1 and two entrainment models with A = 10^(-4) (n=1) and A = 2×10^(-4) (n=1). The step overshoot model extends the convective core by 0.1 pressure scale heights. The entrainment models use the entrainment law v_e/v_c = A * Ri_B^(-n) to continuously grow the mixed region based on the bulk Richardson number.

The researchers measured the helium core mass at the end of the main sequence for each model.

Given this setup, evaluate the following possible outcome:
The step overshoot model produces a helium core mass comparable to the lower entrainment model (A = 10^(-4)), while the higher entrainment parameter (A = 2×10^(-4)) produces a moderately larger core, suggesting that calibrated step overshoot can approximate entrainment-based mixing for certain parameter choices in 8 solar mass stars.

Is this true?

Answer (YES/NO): NO